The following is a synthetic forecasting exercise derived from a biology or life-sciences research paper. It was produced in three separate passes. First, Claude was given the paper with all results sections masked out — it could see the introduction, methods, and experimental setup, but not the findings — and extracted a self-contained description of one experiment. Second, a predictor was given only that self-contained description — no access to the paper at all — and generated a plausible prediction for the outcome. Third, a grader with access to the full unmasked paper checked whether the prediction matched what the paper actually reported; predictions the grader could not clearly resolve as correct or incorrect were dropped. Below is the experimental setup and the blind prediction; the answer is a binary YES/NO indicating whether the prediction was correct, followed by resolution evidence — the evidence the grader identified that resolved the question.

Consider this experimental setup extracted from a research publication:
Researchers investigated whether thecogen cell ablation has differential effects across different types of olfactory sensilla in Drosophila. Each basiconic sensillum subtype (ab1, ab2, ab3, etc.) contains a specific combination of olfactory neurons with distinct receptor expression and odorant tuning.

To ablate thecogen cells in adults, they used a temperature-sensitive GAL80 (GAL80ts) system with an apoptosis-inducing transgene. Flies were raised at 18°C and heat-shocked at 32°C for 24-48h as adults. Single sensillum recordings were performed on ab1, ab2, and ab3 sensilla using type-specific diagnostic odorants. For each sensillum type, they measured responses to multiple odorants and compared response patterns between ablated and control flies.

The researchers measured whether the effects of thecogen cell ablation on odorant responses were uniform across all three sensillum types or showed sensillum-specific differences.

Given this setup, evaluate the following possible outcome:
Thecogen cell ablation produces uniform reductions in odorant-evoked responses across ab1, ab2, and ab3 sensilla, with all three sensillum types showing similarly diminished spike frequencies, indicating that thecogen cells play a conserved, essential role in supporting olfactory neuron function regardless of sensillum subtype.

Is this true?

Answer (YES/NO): NO